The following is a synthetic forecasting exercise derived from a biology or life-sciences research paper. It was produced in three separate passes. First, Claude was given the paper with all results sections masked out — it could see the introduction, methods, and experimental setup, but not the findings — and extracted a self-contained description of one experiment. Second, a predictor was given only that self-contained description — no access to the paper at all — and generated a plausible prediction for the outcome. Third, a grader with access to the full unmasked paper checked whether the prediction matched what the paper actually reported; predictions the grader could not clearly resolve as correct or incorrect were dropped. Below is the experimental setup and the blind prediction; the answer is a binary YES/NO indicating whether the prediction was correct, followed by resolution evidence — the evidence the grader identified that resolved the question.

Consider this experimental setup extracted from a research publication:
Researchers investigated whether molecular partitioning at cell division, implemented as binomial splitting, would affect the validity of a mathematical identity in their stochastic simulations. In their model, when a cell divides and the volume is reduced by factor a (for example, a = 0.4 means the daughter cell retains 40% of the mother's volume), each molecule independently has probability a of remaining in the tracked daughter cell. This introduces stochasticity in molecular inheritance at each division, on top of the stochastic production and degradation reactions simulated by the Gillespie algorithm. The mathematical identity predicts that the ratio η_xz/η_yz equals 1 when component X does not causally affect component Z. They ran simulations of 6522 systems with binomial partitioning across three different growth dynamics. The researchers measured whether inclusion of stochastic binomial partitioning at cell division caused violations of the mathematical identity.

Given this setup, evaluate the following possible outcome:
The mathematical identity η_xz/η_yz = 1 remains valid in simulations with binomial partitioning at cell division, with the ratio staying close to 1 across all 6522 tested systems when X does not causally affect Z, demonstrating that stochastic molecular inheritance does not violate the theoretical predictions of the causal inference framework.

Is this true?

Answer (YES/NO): YES